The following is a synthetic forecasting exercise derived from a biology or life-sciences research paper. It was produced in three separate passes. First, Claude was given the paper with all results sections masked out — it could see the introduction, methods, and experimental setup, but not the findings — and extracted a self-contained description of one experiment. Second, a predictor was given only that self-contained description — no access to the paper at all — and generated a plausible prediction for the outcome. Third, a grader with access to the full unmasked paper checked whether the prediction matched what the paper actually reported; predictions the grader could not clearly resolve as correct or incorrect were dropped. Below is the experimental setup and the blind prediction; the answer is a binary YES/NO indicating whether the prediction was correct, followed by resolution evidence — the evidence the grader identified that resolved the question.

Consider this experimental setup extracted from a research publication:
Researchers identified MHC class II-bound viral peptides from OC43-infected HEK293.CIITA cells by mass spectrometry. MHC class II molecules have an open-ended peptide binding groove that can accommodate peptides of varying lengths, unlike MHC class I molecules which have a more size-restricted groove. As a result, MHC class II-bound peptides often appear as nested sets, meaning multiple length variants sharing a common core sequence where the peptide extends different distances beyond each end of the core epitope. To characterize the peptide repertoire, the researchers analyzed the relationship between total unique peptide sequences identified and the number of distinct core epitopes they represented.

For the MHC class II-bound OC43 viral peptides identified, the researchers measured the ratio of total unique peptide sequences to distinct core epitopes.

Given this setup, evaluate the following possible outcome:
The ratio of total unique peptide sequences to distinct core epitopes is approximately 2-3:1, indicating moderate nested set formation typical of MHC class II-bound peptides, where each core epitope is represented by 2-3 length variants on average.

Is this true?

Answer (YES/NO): NO